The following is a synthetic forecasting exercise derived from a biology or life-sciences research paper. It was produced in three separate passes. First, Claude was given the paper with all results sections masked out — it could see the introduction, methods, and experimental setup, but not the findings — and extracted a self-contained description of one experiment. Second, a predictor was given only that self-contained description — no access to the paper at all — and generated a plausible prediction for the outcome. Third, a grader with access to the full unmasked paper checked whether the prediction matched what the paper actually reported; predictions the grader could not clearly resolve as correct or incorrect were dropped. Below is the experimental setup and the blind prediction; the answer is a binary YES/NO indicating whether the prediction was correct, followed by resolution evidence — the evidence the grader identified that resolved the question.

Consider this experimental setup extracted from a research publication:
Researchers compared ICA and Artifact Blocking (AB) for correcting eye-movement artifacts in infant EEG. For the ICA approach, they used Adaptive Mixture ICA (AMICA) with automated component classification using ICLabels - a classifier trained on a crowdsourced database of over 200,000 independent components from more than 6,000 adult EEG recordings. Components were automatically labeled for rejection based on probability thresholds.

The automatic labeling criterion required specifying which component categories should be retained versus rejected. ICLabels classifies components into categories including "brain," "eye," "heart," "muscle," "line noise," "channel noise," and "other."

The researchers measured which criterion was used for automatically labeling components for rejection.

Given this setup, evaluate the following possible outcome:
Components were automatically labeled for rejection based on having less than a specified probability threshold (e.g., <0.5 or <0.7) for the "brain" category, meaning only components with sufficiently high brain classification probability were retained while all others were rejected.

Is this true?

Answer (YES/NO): NO